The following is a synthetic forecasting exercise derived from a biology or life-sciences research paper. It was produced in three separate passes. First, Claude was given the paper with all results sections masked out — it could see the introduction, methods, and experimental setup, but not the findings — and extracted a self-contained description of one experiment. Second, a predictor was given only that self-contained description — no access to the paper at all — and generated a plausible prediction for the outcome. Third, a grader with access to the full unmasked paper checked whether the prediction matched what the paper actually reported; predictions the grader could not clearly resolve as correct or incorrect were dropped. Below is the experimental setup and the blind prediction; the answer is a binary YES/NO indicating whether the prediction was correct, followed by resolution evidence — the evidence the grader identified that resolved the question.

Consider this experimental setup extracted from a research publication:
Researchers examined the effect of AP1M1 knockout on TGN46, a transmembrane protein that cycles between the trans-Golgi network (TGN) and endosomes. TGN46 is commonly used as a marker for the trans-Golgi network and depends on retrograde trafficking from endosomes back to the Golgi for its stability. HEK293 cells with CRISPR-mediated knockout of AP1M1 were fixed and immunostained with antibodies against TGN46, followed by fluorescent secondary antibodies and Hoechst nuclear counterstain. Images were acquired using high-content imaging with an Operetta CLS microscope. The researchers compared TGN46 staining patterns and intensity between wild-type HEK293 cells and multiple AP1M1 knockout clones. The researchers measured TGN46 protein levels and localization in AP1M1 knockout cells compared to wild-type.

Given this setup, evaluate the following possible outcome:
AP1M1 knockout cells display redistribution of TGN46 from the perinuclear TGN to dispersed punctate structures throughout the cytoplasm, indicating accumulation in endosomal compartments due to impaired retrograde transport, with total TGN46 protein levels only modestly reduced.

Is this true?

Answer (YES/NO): NO